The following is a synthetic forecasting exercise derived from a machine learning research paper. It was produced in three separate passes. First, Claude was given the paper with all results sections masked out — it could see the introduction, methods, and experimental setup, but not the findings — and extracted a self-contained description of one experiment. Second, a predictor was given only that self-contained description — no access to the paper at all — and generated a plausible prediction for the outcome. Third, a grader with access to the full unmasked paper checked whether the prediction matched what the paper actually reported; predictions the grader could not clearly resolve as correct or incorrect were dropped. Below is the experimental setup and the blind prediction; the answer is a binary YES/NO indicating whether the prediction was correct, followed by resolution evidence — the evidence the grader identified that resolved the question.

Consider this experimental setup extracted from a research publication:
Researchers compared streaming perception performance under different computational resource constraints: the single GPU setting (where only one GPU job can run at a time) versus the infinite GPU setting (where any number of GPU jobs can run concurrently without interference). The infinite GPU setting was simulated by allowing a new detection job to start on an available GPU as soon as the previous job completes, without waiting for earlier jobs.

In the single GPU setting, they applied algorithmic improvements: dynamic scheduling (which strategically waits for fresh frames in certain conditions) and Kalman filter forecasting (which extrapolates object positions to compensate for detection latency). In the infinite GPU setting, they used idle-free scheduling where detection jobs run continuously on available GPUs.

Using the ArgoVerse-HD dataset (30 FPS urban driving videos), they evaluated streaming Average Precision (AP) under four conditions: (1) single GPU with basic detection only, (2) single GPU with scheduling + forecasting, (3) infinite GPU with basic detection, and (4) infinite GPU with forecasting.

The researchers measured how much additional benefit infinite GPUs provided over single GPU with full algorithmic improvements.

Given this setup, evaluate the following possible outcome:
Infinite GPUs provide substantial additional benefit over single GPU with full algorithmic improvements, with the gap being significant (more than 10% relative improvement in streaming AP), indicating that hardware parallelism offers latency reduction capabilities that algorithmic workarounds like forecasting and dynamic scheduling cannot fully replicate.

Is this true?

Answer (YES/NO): YES